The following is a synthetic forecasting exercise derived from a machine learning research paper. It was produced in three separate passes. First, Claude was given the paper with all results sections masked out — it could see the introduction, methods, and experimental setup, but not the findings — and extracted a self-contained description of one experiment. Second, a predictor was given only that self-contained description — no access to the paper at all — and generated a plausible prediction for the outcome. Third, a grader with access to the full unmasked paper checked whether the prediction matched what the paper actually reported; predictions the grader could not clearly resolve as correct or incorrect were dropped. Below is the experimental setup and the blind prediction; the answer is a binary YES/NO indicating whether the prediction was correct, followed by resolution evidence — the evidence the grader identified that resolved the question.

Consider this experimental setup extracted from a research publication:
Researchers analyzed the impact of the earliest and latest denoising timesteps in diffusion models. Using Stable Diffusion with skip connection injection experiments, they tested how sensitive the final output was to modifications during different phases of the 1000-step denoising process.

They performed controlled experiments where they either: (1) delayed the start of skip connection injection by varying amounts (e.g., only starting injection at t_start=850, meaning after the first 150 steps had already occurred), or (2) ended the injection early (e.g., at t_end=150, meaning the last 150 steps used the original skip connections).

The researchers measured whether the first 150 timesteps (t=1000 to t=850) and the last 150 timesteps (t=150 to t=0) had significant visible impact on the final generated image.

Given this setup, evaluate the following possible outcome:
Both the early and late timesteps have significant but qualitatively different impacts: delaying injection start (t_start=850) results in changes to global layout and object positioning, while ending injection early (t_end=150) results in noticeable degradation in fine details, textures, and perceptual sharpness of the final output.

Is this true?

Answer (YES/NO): NO